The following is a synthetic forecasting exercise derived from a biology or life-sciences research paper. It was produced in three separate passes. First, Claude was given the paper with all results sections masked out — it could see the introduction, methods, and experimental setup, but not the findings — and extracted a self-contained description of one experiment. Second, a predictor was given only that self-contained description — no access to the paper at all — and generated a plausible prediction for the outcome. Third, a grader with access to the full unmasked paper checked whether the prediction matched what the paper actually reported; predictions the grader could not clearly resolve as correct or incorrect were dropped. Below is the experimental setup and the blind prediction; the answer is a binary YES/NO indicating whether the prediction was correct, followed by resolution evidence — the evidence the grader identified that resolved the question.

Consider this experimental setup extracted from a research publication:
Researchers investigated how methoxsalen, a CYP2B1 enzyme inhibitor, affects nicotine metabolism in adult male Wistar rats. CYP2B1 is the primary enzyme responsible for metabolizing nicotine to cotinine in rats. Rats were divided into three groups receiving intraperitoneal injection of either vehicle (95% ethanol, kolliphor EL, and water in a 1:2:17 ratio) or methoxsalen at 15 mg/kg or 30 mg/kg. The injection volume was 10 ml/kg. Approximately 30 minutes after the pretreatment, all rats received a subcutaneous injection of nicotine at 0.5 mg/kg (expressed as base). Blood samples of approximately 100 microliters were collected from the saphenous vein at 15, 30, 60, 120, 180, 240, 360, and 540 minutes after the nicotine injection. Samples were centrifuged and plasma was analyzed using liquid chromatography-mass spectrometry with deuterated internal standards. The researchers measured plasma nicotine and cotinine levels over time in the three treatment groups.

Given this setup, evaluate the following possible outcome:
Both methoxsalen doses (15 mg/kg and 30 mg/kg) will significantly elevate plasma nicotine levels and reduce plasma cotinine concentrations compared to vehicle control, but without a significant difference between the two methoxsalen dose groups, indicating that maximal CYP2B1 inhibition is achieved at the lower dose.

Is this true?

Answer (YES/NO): YES